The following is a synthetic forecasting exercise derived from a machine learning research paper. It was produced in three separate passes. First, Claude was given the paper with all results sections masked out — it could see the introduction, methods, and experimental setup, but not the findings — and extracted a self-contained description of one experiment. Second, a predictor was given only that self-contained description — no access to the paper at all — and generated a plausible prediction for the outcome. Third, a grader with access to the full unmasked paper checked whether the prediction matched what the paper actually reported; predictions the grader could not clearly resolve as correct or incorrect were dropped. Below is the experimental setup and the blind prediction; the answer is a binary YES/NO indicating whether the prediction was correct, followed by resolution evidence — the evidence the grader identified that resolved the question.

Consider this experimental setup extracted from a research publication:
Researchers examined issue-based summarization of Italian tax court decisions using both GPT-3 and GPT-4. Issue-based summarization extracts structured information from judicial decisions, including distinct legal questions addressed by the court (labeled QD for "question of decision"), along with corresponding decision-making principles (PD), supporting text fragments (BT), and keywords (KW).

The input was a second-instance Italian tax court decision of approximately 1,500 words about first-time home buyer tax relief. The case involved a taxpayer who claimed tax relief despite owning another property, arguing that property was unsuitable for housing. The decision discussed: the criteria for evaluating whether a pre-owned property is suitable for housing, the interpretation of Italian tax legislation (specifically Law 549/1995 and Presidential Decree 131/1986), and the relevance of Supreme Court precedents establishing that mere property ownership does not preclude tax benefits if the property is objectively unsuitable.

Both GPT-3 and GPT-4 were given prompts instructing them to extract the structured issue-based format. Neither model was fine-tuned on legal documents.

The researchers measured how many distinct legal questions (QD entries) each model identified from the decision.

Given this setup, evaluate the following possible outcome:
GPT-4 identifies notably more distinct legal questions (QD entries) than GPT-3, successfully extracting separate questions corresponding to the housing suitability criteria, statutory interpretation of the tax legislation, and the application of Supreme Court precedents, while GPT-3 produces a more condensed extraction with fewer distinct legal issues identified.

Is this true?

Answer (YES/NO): NO